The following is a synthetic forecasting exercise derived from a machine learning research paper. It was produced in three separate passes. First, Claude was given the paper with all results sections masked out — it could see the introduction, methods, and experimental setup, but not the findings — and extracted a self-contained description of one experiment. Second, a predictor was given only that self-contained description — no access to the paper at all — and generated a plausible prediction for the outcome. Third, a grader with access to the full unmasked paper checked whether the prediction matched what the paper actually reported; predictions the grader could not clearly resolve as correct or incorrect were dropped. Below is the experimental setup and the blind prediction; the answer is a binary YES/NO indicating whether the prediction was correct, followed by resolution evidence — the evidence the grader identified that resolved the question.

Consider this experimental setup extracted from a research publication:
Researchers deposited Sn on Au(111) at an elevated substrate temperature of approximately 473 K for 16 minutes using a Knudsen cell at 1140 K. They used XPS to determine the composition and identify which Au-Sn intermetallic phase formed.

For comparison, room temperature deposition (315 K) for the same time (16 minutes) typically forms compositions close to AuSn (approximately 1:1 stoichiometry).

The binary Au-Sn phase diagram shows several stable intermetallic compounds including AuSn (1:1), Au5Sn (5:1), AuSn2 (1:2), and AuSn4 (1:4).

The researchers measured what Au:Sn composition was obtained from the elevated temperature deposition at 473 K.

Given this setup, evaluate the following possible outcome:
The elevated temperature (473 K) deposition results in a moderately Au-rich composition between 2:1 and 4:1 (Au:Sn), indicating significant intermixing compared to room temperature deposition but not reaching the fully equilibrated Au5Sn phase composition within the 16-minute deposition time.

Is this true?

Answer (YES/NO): NO